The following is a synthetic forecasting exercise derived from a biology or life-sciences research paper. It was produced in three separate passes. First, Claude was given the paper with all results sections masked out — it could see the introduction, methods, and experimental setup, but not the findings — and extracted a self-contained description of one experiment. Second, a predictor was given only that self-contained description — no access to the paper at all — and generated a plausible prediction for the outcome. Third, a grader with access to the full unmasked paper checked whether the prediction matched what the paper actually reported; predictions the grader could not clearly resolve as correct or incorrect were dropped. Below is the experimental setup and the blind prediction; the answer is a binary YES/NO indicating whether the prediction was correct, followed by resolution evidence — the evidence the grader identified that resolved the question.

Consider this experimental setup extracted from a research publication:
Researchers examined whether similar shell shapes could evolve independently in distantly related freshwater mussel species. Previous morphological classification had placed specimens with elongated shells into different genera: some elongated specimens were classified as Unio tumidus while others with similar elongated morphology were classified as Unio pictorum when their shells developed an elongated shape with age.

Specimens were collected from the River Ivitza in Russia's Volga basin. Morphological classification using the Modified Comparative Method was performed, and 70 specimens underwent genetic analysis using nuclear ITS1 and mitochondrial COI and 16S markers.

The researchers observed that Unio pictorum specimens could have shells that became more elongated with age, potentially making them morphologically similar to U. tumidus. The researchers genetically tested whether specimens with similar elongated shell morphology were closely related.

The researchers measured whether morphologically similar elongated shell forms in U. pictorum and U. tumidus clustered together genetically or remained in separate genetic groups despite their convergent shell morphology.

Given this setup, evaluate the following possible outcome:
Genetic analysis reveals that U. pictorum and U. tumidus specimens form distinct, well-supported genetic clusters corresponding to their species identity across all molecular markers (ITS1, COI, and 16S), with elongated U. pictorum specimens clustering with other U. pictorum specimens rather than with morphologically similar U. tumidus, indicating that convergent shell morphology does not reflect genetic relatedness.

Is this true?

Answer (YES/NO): YES